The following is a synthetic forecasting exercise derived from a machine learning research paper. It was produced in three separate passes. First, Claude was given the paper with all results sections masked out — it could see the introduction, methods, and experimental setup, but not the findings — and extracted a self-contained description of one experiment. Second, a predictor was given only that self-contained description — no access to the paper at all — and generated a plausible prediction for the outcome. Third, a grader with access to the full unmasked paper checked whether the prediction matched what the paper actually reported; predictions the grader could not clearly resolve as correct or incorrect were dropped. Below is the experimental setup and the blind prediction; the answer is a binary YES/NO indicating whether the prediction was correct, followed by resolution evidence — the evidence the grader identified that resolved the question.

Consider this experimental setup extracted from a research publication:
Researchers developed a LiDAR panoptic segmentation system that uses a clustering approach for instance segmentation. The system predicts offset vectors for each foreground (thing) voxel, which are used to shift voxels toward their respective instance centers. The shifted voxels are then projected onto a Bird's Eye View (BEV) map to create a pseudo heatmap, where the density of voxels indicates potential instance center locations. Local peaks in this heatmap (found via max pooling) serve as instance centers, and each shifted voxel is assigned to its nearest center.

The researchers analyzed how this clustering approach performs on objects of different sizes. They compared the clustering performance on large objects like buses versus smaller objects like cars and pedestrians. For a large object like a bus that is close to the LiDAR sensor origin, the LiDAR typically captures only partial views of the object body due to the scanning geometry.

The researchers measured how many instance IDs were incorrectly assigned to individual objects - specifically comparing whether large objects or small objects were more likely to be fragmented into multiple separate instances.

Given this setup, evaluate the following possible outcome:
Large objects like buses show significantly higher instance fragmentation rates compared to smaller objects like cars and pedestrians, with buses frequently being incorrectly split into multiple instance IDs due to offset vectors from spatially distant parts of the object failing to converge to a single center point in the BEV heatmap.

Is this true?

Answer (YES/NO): YES